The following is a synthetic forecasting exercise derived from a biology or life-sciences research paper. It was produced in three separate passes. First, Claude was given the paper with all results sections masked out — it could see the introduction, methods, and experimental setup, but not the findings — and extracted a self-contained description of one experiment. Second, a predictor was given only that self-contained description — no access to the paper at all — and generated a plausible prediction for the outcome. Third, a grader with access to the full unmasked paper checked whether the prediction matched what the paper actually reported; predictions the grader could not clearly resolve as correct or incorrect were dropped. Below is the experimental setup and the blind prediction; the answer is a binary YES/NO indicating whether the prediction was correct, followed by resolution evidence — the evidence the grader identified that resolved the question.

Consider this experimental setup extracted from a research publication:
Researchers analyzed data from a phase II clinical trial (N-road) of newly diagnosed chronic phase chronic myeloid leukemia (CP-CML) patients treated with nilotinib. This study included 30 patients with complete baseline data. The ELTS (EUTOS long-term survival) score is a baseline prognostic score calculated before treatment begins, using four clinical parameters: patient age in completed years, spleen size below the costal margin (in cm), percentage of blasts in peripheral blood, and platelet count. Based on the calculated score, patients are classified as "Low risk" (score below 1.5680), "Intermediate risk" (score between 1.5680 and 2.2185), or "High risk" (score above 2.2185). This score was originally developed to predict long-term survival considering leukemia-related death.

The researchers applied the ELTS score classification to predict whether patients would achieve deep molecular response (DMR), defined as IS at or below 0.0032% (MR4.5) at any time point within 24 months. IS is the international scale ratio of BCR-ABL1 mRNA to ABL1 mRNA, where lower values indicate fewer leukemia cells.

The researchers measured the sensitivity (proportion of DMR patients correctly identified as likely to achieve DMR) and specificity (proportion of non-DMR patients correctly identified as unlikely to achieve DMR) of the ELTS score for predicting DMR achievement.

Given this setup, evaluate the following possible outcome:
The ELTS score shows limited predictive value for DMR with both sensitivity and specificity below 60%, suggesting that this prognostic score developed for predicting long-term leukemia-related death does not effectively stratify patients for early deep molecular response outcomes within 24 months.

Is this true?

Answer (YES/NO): NO